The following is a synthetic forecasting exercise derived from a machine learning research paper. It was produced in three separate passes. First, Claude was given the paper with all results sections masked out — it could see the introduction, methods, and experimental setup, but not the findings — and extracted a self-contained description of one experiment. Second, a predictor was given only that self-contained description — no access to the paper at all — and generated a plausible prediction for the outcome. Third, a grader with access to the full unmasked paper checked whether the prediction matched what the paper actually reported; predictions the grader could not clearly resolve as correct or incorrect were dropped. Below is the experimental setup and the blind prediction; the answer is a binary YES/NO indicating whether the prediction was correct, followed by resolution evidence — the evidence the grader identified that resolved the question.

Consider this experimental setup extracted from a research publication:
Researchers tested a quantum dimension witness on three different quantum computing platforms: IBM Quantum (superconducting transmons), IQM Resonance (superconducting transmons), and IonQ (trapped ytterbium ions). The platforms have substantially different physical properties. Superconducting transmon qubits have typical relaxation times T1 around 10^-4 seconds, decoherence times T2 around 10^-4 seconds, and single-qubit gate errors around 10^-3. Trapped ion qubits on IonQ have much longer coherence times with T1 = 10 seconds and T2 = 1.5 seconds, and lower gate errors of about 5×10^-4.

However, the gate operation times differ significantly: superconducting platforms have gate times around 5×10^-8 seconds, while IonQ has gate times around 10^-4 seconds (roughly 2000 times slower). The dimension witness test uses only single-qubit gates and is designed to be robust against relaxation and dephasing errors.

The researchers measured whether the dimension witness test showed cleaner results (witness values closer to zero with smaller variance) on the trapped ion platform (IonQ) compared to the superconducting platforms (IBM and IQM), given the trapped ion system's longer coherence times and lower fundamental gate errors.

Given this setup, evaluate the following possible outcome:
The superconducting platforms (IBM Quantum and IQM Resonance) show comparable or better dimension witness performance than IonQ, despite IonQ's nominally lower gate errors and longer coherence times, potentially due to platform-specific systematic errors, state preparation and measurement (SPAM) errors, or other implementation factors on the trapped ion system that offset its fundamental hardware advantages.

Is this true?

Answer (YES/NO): YES